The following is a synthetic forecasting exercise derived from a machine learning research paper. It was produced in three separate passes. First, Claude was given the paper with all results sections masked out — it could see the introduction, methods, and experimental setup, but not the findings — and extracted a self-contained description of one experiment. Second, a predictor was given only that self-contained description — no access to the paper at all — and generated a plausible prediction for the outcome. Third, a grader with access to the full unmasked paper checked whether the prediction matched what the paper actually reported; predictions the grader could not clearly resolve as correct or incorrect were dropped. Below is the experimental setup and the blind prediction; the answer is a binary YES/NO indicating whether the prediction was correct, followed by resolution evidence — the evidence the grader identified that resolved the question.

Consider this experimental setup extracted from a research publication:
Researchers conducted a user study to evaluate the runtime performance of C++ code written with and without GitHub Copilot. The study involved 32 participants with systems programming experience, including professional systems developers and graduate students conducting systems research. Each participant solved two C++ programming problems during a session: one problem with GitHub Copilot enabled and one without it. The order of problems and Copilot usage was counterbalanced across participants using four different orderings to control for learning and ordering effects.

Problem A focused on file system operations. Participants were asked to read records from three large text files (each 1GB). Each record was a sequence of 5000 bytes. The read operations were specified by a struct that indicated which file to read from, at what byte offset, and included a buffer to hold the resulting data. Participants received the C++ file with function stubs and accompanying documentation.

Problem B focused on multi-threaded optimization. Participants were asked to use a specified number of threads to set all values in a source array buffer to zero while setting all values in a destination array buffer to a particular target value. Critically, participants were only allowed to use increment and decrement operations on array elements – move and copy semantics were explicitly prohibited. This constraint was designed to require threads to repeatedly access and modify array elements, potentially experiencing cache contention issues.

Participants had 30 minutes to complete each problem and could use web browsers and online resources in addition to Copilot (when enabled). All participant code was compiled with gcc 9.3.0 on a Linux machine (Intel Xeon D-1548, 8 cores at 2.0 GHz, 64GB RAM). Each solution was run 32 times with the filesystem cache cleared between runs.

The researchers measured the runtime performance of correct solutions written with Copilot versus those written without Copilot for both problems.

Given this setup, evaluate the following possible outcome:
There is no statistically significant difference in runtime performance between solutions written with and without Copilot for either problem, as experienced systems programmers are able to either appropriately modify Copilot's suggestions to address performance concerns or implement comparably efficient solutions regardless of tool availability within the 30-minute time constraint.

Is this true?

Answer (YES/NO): NO